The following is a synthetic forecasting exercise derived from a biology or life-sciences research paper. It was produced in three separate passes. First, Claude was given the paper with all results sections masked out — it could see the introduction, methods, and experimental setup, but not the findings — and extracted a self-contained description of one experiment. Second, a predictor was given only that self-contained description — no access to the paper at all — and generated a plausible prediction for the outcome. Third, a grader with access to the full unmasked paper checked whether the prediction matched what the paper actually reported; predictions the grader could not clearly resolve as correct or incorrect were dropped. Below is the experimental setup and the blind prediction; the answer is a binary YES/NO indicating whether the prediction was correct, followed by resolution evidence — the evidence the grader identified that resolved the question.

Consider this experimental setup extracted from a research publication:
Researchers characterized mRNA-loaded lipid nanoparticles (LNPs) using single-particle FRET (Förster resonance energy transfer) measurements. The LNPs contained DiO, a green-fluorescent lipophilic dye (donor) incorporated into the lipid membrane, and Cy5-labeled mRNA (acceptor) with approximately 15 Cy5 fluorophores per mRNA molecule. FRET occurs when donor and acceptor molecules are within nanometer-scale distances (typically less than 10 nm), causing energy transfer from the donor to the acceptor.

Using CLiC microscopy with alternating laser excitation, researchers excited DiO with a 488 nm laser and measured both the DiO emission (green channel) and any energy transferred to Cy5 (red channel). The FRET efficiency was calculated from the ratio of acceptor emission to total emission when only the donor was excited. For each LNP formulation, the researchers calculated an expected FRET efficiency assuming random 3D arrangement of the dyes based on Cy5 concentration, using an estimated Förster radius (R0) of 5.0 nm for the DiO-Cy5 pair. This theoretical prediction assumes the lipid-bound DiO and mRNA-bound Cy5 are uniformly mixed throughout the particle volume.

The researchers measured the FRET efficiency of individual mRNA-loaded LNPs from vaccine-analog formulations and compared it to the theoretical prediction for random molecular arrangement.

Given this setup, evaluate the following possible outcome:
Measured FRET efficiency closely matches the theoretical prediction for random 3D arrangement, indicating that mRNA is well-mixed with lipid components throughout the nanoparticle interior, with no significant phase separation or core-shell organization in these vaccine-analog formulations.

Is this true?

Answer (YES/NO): NO